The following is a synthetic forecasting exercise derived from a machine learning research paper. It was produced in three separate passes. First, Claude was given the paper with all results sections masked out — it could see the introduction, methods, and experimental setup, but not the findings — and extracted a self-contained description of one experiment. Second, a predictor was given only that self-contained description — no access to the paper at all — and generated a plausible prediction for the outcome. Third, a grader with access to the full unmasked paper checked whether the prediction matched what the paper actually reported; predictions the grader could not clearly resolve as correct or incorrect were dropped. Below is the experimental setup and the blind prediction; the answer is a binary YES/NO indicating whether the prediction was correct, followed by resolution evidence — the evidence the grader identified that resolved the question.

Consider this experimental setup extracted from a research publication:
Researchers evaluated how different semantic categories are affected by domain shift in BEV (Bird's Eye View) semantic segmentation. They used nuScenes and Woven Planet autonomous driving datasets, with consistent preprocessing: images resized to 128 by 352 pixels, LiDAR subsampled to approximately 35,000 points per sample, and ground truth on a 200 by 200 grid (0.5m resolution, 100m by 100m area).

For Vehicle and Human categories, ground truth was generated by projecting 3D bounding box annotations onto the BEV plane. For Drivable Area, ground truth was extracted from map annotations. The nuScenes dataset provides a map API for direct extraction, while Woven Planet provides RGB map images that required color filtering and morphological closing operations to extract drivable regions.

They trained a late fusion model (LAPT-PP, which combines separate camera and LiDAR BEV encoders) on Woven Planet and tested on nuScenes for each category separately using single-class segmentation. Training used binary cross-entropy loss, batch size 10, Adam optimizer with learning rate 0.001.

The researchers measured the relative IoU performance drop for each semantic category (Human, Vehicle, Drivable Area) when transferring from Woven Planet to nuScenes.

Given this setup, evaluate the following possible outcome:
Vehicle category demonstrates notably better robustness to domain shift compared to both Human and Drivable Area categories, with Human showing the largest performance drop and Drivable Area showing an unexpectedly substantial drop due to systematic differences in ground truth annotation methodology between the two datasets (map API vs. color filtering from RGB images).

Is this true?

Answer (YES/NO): NO